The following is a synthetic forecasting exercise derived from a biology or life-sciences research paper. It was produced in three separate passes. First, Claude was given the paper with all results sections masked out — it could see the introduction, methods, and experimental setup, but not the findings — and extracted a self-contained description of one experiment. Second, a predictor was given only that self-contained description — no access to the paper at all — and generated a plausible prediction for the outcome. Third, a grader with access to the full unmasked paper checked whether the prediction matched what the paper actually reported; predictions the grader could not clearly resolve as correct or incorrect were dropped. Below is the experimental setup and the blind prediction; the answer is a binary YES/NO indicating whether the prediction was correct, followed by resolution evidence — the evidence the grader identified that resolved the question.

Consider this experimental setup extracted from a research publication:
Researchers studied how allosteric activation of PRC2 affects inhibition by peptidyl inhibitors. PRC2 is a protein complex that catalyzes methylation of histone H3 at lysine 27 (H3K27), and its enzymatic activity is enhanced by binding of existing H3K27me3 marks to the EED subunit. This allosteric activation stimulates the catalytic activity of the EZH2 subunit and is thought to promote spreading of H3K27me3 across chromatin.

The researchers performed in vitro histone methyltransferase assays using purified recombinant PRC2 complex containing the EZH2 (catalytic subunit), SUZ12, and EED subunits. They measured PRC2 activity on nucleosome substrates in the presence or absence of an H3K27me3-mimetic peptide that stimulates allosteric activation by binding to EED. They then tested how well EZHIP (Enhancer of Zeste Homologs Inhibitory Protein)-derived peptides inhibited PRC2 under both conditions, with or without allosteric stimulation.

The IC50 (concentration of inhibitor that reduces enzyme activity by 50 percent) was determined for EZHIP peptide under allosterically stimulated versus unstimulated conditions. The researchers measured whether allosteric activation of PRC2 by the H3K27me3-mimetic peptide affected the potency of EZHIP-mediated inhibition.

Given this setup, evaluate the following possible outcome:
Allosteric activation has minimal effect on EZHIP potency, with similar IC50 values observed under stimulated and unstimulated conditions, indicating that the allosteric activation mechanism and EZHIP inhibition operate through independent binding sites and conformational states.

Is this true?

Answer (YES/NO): NO